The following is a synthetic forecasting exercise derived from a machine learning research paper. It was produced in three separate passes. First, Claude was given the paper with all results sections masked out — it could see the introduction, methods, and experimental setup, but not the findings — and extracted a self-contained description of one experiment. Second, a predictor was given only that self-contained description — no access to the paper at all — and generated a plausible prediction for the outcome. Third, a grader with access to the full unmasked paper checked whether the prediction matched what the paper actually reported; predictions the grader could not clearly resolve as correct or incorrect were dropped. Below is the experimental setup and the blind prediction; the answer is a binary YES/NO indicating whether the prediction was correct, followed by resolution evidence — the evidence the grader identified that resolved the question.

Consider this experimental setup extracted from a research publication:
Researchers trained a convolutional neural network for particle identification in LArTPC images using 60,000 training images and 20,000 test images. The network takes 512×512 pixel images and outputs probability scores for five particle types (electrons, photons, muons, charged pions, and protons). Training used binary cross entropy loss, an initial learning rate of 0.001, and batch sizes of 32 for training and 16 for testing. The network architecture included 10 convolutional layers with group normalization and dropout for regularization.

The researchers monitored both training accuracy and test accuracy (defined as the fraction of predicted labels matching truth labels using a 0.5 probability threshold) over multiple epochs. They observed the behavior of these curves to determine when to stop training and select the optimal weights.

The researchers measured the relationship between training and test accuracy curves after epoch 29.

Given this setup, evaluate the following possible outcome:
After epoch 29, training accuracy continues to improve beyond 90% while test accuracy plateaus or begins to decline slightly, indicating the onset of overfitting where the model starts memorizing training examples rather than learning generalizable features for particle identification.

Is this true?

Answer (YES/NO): NO